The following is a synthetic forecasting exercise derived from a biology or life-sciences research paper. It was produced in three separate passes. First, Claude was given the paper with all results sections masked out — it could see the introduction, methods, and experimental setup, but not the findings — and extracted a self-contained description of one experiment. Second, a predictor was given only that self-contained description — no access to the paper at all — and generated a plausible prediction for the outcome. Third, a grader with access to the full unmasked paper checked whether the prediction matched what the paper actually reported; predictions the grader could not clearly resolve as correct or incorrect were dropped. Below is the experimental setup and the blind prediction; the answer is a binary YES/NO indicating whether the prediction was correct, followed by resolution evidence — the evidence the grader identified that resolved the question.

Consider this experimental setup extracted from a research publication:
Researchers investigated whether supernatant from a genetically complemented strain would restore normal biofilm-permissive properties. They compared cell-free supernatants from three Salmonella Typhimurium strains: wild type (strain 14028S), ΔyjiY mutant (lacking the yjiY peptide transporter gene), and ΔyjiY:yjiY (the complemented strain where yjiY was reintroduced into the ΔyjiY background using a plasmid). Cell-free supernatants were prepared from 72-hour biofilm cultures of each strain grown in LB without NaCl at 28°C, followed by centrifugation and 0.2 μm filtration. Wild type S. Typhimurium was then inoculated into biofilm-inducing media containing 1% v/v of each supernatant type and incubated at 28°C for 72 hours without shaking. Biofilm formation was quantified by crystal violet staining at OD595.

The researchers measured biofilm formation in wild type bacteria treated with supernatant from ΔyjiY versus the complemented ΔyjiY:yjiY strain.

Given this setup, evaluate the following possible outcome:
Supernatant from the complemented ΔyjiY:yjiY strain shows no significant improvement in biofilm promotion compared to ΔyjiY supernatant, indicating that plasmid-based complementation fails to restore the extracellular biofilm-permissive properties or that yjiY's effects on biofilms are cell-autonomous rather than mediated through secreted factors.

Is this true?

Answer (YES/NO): NO